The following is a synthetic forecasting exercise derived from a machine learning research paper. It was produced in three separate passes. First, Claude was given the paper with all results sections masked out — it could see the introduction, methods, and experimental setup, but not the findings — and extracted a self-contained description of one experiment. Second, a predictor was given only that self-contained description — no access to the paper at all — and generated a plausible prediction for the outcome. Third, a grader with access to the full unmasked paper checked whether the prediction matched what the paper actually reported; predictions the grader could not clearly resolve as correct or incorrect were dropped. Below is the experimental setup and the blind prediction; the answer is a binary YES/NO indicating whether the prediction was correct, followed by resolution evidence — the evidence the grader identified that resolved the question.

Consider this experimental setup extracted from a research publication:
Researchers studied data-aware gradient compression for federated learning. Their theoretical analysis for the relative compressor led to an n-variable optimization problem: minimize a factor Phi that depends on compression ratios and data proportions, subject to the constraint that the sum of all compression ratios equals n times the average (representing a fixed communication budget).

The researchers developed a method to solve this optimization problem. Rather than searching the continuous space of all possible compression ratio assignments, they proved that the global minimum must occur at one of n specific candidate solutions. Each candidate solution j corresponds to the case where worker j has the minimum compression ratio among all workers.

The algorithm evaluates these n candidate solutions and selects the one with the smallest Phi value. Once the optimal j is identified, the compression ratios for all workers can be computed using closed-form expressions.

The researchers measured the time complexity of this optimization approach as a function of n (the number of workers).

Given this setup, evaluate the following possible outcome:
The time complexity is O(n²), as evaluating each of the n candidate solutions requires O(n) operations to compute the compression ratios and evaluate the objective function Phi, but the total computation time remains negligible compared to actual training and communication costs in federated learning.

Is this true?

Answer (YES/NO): NO